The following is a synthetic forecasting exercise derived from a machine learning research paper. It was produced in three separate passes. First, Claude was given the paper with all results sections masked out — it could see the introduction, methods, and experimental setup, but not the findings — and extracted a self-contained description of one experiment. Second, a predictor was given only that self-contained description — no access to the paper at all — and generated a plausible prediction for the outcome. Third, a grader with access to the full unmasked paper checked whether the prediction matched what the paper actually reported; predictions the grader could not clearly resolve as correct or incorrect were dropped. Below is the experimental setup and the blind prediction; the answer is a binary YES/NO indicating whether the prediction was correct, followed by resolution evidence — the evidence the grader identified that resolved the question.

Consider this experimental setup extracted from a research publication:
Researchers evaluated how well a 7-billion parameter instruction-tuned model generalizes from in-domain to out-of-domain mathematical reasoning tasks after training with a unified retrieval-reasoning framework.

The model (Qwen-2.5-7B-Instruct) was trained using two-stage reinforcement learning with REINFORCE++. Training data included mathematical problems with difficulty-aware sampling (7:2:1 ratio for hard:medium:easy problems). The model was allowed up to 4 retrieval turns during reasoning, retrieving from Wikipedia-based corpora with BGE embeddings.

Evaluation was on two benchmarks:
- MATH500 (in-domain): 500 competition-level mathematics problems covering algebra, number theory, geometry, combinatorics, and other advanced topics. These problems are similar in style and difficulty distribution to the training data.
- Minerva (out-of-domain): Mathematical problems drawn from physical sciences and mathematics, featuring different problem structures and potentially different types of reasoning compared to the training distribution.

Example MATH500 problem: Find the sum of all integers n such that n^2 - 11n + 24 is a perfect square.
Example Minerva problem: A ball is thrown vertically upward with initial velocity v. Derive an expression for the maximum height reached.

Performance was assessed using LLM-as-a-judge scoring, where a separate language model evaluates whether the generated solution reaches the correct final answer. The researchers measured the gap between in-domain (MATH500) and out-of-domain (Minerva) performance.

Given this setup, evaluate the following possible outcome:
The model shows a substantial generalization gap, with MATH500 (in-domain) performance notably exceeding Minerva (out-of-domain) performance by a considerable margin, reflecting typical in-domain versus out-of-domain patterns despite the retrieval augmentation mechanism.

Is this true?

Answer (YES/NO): YES